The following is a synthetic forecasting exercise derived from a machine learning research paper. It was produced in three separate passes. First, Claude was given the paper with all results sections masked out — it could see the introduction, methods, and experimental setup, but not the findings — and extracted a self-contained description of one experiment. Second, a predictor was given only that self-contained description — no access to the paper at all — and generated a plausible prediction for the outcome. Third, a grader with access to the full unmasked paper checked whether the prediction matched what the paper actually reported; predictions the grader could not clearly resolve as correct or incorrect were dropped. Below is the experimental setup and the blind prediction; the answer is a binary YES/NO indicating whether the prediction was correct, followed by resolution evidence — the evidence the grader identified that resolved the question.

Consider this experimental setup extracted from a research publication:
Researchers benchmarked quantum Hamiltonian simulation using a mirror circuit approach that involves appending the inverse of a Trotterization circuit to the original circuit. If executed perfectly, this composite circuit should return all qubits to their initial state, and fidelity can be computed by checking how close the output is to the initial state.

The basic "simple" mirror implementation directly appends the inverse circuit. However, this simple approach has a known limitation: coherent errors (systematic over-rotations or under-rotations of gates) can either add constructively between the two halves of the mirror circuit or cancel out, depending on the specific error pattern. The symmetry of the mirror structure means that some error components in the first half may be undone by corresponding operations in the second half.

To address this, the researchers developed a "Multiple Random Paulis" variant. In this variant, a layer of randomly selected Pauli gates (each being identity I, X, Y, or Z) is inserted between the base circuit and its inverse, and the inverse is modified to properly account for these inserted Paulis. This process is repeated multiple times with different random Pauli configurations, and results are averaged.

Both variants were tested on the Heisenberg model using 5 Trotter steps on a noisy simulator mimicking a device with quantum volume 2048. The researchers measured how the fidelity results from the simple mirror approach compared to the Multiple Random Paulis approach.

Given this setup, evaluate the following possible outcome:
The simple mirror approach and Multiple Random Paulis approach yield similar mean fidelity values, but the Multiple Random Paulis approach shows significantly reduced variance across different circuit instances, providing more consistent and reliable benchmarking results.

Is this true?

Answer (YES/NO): NO